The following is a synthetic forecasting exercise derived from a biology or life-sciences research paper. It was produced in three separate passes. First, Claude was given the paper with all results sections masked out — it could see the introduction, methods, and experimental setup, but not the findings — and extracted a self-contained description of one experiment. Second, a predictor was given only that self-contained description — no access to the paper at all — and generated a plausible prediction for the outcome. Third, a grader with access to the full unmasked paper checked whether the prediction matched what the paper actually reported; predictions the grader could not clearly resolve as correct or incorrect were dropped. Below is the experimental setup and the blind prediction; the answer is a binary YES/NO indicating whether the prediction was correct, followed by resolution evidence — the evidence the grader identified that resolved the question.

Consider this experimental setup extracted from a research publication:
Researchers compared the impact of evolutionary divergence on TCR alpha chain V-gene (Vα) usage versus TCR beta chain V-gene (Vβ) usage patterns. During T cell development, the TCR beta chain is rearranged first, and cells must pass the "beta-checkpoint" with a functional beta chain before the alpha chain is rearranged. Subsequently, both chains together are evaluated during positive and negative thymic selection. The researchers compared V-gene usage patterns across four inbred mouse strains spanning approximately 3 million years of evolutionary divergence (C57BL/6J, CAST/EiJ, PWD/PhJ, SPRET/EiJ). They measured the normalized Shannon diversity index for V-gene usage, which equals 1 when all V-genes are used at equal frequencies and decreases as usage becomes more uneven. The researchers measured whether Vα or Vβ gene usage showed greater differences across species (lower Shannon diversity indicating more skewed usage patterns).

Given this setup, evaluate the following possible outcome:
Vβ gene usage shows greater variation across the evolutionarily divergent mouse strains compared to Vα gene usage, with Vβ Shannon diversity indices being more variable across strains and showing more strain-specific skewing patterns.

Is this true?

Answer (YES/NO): YES